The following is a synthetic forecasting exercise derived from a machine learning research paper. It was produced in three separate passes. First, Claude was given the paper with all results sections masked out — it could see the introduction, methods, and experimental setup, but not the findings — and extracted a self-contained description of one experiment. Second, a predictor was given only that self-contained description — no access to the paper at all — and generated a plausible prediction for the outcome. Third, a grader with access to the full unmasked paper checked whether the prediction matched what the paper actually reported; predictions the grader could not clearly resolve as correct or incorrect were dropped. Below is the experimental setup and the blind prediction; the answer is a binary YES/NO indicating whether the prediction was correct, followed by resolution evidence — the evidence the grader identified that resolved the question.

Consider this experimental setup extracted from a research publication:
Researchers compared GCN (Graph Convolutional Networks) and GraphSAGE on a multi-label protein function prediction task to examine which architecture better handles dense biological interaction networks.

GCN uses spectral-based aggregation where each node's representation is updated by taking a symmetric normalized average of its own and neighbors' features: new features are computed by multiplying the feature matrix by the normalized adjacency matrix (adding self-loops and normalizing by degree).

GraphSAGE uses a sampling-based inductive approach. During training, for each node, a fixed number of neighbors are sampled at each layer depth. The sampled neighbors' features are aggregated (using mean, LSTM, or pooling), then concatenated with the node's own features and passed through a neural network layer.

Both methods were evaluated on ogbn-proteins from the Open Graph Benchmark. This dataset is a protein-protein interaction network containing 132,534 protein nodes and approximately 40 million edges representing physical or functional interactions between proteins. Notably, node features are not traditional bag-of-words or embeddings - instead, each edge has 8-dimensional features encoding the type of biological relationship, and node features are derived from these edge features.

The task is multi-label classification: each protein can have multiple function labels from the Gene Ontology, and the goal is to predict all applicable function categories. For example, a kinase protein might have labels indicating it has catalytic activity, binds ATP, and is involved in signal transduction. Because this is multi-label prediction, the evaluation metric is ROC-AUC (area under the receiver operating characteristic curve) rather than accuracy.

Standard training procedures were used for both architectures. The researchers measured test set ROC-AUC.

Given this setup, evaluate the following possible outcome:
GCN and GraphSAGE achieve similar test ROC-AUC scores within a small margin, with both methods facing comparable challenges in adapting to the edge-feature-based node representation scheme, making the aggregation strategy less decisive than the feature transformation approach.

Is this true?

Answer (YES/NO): NO